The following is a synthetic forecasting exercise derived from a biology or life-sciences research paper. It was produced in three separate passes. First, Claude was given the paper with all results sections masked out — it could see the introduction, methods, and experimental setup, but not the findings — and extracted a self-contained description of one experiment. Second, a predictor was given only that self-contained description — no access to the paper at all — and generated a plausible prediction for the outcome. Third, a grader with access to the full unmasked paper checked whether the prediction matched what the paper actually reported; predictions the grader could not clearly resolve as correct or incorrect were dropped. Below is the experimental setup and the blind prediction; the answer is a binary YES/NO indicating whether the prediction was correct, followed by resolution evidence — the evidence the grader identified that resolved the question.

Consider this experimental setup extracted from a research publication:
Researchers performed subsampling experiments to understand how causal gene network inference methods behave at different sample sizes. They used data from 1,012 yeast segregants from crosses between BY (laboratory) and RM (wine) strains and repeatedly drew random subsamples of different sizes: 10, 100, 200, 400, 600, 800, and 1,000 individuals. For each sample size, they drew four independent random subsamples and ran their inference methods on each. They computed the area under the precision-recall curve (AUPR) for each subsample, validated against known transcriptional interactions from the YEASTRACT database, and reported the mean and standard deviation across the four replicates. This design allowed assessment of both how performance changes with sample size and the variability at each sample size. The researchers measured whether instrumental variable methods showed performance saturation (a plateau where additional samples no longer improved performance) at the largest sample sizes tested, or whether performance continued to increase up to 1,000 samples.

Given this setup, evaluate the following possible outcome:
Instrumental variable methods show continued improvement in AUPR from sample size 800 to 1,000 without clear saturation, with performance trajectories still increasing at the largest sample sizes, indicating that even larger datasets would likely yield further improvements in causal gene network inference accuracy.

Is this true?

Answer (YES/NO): YES